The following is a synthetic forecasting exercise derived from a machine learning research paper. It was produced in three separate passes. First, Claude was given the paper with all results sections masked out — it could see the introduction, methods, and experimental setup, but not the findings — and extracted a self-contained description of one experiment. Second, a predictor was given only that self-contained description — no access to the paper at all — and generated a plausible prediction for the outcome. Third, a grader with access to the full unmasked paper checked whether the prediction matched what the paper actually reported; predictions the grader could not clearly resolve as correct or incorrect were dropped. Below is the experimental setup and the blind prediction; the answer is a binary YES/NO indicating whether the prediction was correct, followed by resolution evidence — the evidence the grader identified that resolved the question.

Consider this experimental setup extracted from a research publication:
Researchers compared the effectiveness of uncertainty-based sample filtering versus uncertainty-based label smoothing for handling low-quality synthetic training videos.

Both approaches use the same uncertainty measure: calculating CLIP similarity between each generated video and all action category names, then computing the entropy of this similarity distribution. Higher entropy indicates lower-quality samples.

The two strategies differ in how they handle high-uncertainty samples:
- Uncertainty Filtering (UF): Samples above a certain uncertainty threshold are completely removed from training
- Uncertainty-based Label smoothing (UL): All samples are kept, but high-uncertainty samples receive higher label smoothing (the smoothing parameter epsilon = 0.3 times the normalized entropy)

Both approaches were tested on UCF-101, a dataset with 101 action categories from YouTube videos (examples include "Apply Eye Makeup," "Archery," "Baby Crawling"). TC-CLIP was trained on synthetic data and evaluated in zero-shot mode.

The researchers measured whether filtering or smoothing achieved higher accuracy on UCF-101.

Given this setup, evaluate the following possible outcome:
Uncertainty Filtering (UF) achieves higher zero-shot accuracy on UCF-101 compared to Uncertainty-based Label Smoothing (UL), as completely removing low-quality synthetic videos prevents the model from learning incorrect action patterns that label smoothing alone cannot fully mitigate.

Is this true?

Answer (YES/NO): NO